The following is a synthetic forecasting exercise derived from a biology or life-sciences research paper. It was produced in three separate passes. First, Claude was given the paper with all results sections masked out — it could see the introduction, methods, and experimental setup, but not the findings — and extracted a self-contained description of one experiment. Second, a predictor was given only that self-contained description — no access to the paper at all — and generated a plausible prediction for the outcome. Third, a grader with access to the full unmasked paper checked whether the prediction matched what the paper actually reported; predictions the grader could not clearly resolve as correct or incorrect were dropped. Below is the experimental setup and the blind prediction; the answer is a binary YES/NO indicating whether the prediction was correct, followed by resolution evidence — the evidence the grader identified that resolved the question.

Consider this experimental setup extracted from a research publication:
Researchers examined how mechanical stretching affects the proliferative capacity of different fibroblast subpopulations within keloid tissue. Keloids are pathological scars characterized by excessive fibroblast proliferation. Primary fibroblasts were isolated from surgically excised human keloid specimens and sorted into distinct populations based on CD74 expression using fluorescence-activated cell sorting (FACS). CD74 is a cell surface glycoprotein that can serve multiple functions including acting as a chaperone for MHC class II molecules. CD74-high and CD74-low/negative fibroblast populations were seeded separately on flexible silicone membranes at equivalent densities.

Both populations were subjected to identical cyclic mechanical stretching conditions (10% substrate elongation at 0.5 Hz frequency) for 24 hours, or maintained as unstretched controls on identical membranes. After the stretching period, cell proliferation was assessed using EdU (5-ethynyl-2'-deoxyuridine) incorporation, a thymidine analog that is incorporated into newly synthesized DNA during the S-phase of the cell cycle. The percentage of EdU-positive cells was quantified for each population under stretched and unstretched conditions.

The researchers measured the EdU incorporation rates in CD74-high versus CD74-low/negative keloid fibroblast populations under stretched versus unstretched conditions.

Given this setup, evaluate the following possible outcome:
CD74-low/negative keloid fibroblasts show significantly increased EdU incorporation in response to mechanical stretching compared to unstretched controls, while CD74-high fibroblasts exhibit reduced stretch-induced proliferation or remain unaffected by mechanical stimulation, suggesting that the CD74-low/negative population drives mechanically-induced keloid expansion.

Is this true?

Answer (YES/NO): NO